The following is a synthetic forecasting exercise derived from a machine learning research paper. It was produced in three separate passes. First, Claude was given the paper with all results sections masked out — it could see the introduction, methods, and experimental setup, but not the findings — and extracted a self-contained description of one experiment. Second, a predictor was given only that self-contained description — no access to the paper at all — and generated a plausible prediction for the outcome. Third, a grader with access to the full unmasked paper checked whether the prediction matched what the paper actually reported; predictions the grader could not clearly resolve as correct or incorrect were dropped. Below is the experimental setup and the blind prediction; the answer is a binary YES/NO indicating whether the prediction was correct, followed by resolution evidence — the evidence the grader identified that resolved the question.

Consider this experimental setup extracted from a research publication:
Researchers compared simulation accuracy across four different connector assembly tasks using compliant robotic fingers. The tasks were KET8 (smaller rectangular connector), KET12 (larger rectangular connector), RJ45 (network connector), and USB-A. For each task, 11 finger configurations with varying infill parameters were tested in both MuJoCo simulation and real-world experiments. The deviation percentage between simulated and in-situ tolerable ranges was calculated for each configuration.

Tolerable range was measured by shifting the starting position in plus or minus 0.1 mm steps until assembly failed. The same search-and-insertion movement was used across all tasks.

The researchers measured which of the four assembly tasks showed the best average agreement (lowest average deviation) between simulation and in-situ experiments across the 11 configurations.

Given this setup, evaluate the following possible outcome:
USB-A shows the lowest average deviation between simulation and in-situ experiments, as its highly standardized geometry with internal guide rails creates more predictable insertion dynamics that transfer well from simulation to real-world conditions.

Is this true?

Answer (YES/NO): NO